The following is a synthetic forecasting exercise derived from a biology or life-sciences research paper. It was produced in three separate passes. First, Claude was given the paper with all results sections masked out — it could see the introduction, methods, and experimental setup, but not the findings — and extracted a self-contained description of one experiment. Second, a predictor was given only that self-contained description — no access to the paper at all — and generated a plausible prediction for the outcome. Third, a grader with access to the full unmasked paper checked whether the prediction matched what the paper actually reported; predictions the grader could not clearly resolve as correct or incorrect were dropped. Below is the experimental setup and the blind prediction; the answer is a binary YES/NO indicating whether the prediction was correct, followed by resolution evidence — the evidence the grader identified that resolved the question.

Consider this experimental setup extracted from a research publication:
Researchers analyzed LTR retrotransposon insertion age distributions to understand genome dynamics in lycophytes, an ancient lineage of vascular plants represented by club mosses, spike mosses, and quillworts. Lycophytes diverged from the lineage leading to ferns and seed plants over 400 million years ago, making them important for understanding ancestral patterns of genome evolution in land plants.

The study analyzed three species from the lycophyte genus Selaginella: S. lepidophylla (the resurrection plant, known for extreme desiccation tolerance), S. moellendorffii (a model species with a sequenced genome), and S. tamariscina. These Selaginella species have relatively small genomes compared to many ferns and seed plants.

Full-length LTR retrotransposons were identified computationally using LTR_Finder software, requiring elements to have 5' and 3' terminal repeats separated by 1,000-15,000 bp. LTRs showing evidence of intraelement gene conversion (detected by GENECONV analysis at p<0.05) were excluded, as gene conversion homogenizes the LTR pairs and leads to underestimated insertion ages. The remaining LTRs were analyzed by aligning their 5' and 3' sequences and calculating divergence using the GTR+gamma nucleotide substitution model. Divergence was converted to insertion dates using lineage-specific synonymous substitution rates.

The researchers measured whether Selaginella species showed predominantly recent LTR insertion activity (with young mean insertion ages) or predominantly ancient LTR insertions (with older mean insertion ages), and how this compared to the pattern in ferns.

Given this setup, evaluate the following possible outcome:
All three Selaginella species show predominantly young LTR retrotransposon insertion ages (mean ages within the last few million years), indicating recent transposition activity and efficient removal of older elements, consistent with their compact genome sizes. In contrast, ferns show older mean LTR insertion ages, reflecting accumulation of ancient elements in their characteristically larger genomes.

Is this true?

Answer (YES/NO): YES